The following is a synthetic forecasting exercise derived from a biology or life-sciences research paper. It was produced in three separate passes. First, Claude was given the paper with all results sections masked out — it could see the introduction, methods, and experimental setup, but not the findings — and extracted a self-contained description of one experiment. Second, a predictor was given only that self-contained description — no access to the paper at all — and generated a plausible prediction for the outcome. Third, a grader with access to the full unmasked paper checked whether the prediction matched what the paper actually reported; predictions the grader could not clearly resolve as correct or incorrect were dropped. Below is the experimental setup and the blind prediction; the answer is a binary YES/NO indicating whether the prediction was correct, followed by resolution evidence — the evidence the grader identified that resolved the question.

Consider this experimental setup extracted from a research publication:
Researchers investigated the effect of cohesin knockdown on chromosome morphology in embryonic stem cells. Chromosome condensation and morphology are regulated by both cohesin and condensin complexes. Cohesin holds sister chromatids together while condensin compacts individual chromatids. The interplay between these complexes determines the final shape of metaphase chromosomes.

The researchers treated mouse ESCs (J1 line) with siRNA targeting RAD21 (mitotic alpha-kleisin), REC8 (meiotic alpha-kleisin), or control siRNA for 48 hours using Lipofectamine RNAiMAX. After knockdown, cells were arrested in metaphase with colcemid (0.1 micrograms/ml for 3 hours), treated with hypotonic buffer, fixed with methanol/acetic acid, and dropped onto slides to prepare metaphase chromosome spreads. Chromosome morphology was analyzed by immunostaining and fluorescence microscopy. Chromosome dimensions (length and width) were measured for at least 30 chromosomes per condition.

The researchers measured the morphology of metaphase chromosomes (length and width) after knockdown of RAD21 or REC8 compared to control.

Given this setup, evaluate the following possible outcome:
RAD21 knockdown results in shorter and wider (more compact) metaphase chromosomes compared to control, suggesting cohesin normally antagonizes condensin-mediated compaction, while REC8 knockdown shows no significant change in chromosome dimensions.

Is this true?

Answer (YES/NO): NO